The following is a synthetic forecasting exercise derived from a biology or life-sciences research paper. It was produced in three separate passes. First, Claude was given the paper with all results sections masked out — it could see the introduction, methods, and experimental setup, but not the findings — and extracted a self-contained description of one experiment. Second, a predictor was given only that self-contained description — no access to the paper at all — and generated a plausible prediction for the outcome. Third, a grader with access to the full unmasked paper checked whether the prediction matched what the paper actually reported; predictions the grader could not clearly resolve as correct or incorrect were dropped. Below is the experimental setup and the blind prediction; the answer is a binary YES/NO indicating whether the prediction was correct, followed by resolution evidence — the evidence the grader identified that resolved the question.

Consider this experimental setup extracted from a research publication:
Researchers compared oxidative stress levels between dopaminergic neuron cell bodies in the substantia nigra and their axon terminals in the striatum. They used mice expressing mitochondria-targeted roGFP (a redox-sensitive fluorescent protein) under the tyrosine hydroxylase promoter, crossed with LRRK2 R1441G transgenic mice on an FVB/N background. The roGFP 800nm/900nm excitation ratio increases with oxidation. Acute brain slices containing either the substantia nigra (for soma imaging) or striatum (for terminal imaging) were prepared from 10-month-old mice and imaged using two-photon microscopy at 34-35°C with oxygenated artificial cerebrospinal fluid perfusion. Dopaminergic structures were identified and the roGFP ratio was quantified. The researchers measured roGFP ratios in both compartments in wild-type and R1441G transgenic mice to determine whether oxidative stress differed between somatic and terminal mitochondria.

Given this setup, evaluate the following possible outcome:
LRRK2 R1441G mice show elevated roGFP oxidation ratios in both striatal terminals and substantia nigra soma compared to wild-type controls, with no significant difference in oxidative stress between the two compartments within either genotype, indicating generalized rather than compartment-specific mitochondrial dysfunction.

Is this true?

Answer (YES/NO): NO